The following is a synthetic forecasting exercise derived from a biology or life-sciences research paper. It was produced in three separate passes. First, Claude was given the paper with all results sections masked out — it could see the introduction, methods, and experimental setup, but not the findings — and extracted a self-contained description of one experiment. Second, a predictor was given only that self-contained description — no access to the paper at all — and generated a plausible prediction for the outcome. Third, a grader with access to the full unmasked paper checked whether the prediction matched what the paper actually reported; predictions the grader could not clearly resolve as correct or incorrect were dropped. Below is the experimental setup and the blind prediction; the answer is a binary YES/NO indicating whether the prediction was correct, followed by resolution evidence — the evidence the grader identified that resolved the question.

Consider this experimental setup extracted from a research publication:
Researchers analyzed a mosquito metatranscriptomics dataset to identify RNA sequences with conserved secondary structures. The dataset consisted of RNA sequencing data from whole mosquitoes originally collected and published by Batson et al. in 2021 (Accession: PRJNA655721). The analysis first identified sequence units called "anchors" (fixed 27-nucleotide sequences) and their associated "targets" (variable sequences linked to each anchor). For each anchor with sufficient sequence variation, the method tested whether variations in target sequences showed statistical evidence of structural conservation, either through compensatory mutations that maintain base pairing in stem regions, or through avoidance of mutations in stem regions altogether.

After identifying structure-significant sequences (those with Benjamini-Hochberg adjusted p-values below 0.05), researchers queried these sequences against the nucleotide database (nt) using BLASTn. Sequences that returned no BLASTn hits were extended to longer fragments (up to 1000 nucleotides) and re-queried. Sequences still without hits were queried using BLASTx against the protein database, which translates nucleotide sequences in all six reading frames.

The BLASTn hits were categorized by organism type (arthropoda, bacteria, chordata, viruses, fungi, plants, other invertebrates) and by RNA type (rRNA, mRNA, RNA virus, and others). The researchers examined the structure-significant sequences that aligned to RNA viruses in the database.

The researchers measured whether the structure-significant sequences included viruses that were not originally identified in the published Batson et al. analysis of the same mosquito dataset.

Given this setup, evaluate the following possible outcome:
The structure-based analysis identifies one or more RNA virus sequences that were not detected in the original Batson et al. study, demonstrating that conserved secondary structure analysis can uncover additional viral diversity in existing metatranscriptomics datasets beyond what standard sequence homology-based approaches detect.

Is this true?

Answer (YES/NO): YES